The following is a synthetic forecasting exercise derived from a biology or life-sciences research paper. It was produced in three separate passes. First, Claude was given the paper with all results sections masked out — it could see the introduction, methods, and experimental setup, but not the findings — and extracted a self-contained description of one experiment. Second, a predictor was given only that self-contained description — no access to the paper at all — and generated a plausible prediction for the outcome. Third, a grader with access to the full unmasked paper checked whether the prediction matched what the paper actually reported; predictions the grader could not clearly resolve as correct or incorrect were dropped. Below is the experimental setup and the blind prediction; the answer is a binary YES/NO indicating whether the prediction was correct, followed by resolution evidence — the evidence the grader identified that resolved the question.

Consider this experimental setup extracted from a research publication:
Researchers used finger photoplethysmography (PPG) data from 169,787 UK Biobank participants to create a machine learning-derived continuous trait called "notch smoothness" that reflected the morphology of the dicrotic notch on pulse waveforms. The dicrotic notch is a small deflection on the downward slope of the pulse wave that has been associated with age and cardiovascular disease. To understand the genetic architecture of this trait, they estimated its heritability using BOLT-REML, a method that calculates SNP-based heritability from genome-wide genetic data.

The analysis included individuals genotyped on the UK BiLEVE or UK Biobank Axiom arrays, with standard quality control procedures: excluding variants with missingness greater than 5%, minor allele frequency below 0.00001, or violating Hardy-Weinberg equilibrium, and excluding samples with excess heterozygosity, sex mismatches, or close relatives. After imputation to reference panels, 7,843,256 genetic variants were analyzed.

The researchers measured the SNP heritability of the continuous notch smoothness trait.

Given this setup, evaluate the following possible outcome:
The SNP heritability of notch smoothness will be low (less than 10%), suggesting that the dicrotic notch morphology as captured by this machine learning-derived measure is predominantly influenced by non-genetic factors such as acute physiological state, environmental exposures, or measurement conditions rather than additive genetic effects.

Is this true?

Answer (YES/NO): YES